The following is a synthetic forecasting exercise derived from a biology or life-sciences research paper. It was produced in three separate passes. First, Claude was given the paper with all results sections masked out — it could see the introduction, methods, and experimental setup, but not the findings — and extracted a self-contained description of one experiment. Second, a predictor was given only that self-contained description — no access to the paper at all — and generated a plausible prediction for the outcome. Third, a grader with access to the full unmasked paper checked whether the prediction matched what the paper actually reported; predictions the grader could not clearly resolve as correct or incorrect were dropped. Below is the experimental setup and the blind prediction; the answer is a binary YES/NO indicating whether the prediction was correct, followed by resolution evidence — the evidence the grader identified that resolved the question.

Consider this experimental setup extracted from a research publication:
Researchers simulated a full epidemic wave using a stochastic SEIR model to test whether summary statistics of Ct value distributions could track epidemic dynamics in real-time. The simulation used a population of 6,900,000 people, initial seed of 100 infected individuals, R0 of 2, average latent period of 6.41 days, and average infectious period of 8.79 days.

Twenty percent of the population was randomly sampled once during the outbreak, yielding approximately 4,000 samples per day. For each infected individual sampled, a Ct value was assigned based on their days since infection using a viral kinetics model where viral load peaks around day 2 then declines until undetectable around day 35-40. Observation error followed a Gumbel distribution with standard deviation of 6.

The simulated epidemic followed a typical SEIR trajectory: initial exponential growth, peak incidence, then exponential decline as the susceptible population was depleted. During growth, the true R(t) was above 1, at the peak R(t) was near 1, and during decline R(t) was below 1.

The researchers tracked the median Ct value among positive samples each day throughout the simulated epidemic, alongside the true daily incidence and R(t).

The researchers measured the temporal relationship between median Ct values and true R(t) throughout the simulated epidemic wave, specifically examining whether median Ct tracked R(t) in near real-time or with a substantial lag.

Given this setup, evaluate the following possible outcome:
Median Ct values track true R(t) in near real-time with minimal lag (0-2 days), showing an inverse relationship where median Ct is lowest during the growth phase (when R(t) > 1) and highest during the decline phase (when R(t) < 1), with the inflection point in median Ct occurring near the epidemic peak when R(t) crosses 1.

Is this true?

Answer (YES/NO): NO